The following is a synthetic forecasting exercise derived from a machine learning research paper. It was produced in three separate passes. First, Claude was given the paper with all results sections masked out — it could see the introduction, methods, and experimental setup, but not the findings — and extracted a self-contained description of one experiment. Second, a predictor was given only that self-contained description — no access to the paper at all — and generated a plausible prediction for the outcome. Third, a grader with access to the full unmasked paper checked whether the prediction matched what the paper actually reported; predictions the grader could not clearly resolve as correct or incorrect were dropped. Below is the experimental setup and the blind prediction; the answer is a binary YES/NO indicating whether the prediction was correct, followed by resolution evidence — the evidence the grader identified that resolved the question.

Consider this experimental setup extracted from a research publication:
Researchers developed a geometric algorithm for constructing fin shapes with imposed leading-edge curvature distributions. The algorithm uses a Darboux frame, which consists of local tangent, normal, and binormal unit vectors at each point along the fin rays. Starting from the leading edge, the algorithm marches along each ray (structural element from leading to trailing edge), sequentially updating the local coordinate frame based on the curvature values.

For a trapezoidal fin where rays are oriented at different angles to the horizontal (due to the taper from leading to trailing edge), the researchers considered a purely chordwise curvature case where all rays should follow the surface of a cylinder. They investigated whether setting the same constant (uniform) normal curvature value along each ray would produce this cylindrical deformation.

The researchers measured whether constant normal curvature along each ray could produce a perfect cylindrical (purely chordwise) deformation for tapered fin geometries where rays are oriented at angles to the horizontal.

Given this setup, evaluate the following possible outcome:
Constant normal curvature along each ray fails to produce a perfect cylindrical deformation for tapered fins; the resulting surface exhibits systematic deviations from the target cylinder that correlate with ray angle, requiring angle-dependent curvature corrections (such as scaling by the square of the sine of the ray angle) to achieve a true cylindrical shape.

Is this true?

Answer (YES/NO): NO